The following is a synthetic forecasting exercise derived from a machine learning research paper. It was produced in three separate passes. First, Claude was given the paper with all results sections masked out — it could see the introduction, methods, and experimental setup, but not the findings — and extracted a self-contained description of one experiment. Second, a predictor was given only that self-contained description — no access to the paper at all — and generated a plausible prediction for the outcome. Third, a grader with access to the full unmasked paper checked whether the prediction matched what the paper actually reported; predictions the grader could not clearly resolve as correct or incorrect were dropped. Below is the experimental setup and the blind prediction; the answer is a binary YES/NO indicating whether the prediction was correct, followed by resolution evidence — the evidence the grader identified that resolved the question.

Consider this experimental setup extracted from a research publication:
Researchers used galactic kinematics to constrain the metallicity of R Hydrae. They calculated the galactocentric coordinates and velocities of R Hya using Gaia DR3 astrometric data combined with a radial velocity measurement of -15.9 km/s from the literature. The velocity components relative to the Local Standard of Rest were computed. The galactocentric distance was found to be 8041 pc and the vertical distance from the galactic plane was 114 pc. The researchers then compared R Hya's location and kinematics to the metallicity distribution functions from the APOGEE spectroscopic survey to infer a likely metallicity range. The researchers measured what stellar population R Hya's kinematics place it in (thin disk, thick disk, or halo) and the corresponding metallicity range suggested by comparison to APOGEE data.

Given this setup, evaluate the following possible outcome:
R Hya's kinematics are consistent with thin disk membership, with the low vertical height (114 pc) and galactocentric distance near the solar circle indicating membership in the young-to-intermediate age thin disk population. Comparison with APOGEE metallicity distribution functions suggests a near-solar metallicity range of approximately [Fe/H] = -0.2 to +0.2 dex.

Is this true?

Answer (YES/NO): NO